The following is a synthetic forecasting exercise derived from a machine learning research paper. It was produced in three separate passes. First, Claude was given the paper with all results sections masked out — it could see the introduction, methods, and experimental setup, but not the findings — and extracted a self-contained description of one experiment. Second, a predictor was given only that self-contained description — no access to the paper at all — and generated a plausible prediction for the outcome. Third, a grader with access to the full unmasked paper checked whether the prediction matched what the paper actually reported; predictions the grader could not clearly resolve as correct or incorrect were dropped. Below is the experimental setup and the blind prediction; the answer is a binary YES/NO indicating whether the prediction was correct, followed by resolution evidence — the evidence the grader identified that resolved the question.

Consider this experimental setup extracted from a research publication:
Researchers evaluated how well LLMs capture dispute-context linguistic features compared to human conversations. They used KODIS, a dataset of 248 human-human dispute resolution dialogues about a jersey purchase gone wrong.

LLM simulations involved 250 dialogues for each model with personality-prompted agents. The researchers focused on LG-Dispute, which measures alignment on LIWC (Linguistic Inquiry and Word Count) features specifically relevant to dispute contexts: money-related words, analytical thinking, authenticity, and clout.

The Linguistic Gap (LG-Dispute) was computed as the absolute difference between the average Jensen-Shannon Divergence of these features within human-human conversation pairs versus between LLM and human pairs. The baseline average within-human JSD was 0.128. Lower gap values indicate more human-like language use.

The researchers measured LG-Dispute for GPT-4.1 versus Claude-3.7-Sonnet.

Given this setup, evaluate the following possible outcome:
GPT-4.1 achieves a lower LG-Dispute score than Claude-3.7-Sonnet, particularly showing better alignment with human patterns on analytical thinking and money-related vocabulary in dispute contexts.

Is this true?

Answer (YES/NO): NO